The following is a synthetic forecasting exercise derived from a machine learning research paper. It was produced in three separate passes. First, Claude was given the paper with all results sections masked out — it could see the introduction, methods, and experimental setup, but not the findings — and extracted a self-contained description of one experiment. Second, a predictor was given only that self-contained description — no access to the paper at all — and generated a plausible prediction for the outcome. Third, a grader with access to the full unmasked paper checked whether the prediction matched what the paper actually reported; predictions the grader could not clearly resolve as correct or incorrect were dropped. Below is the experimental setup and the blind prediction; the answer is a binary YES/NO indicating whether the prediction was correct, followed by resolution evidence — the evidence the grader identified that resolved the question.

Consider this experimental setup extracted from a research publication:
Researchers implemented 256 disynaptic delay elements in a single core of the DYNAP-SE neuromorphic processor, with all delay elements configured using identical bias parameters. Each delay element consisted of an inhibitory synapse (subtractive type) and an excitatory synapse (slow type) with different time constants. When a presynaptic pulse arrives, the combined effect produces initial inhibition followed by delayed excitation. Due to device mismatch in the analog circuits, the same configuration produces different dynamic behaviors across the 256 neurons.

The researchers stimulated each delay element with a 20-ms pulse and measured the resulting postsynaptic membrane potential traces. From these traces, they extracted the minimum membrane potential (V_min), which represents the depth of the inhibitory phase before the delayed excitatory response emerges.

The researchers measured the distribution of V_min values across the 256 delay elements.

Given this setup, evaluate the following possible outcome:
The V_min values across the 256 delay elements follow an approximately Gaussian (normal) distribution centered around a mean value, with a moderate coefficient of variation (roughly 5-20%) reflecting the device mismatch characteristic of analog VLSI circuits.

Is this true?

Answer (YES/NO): NO